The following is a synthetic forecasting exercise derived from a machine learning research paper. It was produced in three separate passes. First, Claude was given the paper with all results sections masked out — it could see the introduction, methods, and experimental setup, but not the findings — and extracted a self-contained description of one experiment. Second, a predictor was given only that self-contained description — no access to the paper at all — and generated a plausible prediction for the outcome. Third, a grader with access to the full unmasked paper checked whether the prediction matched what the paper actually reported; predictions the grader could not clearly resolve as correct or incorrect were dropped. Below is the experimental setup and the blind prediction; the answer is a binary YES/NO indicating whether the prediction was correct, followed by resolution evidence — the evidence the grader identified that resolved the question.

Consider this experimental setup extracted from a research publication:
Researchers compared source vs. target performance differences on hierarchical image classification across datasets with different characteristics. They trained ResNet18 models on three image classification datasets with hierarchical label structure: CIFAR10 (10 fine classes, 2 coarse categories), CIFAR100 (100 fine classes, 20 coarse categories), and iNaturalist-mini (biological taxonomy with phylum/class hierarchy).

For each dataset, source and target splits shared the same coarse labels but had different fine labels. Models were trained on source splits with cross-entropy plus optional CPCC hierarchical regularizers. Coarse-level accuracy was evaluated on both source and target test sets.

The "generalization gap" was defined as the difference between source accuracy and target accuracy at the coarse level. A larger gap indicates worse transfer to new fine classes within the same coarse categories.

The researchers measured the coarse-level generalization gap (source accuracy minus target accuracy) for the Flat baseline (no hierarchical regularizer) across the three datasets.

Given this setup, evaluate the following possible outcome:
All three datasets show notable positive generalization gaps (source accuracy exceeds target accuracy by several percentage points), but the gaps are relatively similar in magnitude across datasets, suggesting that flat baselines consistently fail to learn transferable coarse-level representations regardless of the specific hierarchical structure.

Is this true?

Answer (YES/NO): NO